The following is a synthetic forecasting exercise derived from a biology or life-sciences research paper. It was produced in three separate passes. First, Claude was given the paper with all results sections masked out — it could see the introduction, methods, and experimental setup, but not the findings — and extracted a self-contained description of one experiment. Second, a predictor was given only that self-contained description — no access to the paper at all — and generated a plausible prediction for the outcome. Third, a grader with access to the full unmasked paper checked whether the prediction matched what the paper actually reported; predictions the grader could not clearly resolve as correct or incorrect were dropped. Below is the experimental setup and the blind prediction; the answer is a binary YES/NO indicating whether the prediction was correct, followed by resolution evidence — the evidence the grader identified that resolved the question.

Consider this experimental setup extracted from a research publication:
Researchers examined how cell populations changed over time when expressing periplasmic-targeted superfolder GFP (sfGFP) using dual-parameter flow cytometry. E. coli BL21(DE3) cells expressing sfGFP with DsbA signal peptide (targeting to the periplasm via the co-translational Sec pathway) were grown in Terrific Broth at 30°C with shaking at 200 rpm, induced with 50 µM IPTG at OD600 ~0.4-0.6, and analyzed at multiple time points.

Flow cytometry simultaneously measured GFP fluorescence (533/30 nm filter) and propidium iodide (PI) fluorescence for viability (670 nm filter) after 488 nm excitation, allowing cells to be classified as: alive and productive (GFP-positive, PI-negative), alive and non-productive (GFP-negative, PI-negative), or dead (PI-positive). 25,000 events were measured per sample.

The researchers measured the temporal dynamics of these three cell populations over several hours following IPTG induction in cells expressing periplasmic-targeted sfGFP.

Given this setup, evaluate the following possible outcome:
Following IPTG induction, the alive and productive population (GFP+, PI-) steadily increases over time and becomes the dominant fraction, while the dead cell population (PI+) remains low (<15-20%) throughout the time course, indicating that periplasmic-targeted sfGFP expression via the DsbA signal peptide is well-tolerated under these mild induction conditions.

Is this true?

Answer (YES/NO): NO